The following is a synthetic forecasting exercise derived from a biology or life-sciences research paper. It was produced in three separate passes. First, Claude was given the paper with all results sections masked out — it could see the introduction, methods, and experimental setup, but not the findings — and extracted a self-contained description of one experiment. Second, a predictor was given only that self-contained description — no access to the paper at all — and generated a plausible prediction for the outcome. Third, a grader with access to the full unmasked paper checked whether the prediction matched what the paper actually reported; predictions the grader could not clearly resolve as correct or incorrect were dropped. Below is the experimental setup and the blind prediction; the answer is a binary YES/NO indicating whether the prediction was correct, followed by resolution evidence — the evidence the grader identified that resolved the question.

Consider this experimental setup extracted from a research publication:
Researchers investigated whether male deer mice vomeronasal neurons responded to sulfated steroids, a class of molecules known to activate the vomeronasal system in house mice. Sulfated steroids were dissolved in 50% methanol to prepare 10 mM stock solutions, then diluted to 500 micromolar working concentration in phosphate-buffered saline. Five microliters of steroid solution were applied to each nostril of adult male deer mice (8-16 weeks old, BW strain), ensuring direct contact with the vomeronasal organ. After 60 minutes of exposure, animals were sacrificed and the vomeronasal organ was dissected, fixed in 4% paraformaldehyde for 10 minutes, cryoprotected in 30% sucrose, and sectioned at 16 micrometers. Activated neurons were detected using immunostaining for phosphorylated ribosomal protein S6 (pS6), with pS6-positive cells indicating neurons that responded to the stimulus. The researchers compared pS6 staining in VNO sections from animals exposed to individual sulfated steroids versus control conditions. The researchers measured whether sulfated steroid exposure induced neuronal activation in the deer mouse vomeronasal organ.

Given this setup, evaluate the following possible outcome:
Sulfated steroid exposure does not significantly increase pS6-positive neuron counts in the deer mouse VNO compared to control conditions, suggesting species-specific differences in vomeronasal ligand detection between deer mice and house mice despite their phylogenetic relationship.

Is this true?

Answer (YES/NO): NO